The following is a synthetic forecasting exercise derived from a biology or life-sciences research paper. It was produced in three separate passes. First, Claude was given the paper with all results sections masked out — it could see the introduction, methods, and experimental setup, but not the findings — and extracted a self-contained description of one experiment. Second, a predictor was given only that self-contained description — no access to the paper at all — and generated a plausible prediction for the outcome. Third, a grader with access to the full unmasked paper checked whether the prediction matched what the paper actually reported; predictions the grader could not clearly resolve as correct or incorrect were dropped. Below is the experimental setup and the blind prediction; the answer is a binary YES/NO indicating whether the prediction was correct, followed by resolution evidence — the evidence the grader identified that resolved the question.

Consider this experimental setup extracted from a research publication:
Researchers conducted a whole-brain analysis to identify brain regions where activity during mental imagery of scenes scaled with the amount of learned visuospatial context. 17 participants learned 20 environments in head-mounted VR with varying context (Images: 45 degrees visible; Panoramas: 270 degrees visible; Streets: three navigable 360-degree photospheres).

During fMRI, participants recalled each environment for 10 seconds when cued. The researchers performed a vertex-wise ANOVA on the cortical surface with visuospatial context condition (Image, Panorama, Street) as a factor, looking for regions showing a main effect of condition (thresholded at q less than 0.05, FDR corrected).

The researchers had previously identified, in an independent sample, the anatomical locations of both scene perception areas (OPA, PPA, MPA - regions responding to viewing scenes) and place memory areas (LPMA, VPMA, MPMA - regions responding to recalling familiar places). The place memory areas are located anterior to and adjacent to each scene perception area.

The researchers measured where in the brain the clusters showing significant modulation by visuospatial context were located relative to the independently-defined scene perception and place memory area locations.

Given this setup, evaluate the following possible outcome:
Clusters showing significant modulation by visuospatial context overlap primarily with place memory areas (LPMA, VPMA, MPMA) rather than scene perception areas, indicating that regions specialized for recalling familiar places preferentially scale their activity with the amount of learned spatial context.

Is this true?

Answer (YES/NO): YES